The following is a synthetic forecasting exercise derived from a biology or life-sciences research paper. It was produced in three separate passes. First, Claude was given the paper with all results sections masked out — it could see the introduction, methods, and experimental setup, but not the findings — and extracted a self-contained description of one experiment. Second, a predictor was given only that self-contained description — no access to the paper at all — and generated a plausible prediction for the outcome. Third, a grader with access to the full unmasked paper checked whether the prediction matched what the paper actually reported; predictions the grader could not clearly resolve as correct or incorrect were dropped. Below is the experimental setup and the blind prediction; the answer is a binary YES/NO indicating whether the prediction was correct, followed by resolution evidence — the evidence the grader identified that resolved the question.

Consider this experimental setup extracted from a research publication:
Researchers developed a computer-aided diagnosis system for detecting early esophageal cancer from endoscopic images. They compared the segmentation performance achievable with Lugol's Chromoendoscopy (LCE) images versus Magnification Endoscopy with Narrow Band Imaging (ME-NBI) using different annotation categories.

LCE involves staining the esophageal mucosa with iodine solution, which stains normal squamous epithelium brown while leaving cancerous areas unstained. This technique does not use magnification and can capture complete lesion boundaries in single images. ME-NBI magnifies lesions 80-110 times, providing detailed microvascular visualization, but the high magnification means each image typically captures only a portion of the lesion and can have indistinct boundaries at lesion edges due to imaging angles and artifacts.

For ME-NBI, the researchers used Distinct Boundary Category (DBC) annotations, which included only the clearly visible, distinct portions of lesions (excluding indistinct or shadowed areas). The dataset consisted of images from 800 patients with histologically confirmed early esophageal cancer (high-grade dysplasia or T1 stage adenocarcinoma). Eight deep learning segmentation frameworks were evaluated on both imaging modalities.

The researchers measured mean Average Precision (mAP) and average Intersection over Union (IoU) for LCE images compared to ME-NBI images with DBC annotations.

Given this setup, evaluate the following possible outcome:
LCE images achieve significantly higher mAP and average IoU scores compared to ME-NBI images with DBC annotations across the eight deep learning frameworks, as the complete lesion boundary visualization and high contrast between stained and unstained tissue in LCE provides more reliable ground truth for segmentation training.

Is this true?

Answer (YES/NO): NO